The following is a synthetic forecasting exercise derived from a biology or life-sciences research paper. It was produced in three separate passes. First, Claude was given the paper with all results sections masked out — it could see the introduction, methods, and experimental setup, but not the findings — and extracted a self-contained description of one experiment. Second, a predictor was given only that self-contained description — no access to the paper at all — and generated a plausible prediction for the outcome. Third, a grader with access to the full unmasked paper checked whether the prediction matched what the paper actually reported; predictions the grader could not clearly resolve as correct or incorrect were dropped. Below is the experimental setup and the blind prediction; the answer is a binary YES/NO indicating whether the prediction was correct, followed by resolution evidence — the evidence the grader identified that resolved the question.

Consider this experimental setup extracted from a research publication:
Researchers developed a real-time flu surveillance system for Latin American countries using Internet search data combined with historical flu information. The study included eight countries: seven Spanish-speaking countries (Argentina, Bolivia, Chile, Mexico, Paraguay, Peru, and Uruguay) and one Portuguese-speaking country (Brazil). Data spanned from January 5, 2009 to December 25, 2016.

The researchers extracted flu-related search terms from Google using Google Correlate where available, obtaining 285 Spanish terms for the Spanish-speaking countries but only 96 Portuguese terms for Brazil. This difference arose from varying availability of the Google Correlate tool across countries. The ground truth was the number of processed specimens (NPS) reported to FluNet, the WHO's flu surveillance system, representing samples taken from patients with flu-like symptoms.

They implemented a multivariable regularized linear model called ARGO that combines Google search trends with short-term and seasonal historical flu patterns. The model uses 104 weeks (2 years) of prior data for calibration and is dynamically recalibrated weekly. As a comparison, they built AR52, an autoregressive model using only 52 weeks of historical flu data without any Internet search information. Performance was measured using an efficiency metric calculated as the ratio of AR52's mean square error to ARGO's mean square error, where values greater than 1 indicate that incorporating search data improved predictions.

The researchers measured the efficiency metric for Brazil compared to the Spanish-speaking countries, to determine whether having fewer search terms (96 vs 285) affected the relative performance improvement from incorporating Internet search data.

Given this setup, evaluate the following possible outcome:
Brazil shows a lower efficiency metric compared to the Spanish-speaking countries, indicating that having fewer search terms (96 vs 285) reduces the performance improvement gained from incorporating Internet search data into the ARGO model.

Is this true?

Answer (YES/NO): NO